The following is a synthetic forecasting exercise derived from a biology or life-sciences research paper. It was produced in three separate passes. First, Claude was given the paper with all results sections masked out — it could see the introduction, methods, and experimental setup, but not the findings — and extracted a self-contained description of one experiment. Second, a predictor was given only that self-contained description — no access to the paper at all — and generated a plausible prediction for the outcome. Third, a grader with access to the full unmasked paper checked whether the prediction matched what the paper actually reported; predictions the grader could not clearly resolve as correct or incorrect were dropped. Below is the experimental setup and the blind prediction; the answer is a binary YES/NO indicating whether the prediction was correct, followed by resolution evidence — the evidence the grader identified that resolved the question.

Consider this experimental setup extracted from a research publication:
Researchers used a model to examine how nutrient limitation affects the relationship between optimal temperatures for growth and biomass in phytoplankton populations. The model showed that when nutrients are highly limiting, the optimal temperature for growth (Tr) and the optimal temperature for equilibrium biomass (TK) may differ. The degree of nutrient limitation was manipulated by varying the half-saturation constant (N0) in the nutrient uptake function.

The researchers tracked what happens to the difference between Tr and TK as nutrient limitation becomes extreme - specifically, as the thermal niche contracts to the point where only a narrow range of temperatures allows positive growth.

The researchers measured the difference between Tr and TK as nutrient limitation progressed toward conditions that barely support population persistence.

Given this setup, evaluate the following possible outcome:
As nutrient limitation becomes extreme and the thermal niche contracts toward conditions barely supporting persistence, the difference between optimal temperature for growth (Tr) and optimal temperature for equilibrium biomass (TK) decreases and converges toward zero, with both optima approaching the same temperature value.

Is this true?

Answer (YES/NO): YES